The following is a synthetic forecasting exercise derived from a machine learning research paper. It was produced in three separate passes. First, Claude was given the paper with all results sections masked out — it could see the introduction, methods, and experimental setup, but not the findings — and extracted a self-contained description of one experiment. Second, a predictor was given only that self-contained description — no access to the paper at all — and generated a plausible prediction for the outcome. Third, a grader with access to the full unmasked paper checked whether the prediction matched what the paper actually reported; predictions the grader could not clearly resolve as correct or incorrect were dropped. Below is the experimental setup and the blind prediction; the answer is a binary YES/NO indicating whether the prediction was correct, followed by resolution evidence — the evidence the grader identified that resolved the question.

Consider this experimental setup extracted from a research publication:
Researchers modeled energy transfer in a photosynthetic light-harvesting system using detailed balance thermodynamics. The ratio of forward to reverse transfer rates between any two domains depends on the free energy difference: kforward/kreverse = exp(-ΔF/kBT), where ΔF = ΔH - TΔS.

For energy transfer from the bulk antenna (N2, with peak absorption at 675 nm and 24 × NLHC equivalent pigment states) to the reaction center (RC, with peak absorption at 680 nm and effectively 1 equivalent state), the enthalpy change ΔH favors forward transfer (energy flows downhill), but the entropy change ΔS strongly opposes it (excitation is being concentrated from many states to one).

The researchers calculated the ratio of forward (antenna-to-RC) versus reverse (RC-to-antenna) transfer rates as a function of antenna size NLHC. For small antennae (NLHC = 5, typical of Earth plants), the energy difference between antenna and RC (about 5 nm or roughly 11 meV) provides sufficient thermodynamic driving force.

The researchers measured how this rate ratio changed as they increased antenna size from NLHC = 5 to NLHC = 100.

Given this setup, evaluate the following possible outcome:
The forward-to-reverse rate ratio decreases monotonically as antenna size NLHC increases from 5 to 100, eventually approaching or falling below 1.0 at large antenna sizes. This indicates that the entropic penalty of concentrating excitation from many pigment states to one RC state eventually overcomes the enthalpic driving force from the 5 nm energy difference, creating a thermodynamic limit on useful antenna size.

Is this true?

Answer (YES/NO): NO